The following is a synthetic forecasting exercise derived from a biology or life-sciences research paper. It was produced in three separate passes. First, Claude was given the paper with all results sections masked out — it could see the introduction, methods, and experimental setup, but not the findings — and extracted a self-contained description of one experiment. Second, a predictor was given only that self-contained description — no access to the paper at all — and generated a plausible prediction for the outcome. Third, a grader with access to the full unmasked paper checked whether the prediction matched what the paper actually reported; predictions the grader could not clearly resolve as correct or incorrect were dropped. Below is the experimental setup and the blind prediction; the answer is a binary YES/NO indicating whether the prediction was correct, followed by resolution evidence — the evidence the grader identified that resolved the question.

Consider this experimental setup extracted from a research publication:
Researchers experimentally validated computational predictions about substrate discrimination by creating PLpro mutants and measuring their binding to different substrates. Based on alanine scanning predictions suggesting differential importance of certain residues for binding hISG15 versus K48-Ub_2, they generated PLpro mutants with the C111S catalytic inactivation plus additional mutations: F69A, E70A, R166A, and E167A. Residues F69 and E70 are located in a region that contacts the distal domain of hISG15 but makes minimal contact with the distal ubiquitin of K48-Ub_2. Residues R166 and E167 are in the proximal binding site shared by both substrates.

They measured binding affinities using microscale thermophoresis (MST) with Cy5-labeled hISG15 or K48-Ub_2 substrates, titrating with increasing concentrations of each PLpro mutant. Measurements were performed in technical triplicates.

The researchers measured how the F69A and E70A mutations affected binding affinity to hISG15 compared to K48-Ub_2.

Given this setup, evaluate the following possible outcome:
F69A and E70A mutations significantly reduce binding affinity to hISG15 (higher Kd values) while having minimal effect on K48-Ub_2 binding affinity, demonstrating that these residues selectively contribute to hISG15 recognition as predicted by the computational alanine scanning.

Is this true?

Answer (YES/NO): NO